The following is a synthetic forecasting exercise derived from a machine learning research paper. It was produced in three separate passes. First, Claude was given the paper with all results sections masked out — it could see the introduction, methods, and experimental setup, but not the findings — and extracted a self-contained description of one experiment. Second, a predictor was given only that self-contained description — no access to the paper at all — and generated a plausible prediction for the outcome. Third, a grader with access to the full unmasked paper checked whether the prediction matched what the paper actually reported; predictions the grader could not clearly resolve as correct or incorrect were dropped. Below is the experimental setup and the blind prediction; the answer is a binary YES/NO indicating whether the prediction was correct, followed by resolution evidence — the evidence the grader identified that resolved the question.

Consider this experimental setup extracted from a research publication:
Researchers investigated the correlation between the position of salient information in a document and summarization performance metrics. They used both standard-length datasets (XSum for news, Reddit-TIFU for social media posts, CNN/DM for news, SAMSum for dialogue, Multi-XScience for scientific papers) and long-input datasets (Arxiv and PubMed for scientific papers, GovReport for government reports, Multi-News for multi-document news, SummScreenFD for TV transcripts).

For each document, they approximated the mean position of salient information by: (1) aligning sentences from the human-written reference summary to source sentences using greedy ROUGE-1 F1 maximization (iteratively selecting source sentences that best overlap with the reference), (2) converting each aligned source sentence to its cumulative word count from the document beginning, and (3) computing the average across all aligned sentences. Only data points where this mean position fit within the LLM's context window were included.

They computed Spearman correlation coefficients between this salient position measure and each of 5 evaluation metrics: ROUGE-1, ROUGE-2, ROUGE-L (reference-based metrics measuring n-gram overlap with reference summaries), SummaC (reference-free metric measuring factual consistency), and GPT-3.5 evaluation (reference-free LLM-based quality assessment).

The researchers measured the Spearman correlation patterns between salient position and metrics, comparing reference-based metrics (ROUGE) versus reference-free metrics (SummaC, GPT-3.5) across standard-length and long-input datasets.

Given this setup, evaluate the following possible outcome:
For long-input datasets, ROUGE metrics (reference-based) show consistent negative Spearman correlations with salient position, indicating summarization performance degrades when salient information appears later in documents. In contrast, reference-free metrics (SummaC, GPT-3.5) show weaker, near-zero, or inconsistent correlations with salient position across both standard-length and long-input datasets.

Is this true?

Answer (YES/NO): NO